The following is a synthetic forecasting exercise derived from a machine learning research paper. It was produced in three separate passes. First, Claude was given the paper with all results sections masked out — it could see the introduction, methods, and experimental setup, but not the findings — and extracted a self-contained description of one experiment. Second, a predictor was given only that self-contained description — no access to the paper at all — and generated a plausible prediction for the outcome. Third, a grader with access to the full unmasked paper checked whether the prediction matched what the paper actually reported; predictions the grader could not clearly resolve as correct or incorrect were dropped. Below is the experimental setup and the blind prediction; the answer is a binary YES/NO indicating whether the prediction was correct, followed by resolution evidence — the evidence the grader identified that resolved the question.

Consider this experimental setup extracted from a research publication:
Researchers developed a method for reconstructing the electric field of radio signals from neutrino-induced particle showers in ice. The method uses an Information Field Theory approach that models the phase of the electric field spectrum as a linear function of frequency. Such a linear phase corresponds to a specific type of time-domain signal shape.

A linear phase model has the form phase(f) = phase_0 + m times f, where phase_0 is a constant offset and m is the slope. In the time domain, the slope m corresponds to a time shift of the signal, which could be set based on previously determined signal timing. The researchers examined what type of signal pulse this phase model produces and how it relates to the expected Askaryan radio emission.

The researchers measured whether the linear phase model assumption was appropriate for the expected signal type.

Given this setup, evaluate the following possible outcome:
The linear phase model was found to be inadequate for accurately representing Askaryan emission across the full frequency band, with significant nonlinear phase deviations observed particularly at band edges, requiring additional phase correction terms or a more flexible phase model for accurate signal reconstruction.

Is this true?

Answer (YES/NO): NO